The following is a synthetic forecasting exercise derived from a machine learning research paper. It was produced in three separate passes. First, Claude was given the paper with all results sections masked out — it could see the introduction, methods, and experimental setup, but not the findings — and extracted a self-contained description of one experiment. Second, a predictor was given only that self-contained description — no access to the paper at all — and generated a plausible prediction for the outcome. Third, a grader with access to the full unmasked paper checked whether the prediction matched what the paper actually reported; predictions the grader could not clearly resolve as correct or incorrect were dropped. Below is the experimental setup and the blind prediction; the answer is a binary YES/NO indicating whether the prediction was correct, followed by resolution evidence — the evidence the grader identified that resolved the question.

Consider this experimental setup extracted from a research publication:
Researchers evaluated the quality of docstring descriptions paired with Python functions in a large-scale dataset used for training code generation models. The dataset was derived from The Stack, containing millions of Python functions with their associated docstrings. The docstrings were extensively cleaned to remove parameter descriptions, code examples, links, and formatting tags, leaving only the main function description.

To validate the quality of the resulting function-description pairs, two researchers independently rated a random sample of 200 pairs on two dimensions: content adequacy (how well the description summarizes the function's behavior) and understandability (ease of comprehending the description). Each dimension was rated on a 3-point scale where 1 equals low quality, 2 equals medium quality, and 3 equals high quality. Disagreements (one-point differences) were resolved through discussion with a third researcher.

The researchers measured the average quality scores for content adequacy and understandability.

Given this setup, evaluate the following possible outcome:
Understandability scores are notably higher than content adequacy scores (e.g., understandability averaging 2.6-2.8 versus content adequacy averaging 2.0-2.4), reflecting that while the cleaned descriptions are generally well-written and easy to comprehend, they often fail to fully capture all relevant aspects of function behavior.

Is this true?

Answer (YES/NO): NO